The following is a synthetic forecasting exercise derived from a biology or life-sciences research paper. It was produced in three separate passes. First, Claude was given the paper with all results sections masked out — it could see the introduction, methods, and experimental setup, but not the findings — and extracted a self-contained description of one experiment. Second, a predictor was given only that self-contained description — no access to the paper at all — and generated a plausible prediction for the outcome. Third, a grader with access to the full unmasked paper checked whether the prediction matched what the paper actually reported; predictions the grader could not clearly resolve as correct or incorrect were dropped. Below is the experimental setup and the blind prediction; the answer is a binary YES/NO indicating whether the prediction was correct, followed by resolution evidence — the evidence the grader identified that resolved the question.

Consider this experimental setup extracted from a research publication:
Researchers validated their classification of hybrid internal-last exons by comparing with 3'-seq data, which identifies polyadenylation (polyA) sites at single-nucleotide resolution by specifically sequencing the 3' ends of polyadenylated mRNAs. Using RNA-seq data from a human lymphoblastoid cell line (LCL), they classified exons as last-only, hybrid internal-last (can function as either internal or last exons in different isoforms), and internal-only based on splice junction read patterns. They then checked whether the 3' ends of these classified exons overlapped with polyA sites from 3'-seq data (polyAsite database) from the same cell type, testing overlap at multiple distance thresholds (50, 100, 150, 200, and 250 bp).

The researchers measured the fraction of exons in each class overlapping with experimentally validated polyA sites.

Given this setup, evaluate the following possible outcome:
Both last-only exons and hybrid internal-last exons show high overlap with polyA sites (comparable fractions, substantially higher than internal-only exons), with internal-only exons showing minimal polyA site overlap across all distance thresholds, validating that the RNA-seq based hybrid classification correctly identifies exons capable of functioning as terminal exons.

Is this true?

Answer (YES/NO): YES